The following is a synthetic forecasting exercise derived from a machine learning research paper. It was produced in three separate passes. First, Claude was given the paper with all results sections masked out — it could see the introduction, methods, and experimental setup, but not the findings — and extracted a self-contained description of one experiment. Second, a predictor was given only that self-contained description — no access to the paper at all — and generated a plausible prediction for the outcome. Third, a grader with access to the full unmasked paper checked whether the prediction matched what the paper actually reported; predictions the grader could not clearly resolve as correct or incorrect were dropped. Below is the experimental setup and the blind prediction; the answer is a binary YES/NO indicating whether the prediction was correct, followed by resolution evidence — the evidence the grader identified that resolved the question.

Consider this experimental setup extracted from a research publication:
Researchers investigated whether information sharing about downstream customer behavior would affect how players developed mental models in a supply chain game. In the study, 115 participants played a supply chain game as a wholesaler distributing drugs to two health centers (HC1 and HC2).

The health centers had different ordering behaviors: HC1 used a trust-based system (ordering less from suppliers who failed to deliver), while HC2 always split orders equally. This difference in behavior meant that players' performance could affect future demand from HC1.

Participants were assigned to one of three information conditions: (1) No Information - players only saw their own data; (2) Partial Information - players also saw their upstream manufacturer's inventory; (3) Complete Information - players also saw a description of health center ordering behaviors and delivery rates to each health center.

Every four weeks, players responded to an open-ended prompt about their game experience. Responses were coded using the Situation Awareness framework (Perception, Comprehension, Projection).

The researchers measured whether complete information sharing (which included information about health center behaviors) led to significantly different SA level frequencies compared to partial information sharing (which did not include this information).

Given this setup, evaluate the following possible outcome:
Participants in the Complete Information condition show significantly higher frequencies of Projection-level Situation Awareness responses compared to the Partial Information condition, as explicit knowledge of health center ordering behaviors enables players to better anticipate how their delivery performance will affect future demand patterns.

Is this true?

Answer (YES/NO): NO